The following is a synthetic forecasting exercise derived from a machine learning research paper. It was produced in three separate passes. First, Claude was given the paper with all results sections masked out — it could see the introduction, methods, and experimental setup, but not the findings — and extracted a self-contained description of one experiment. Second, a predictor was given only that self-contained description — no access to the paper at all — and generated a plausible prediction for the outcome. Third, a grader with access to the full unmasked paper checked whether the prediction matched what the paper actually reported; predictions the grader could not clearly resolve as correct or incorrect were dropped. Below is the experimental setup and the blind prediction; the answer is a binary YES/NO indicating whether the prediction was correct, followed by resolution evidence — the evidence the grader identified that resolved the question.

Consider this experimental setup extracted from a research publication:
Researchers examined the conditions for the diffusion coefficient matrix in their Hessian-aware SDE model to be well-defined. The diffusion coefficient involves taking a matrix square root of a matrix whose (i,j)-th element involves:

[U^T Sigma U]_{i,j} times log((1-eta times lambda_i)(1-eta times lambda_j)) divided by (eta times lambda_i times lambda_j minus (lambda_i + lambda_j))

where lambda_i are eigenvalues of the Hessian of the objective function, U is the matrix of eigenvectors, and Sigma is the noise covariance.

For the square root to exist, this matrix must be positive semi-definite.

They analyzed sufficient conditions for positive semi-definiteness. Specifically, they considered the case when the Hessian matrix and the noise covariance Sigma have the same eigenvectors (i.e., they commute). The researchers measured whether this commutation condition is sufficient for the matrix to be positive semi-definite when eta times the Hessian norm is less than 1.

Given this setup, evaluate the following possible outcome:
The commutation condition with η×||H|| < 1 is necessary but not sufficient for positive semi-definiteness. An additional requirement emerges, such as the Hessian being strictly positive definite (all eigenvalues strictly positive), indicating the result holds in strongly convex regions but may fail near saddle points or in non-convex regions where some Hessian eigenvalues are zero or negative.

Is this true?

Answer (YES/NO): NO